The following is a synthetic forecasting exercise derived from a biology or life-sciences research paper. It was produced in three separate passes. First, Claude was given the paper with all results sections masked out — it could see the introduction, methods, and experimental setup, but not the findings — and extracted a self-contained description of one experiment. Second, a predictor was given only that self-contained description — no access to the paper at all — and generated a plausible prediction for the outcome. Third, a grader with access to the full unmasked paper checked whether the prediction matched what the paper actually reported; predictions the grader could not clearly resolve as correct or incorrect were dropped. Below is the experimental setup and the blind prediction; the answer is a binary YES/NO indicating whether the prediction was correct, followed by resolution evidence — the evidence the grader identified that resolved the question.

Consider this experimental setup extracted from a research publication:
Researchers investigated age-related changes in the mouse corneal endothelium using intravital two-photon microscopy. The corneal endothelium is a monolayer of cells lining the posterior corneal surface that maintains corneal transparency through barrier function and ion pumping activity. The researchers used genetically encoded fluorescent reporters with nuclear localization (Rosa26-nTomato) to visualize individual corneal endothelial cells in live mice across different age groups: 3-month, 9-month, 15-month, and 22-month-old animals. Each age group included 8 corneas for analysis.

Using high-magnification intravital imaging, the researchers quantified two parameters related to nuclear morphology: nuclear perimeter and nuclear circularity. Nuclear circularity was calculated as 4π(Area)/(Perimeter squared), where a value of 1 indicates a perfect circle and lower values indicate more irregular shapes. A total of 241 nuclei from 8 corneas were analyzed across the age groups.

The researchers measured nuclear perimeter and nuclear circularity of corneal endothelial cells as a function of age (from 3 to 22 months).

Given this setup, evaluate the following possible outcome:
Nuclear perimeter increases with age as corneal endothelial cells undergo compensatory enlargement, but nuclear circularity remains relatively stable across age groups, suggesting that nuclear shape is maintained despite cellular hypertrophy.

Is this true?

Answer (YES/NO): NO